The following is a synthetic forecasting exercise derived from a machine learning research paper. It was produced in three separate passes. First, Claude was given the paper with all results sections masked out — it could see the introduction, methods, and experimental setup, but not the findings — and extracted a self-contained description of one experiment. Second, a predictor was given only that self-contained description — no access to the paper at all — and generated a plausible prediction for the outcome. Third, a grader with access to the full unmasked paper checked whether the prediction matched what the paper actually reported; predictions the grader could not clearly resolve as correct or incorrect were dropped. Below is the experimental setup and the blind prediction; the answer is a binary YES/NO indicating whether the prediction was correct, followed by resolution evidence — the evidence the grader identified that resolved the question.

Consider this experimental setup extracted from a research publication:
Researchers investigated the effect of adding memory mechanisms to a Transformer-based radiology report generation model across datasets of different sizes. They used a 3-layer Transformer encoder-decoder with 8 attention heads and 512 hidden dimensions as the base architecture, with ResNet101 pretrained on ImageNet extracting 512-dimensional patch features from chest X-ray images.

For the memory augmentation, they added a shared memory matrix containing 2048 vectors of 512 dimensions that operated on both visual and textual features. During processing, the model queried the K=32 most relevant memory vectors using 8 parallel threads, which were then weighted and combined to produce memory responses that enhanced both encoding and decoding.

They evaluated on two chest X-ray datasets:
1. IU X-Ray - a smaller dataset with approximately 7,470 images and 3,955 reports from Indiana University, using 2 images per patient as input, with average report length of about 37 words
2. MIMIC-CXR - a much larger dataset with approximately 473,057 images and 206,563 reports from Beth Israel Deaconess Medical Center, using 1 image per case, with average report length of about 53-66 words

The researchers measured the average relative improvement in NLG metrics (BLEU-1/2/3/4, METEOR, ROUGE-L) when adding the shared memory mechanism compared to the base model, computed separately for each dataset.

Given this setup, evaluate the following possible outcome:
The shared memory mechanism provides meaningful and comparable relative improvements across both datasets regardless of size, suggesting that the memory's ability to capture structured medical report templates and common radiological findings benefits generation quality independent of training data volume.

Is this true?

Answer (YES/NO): NO